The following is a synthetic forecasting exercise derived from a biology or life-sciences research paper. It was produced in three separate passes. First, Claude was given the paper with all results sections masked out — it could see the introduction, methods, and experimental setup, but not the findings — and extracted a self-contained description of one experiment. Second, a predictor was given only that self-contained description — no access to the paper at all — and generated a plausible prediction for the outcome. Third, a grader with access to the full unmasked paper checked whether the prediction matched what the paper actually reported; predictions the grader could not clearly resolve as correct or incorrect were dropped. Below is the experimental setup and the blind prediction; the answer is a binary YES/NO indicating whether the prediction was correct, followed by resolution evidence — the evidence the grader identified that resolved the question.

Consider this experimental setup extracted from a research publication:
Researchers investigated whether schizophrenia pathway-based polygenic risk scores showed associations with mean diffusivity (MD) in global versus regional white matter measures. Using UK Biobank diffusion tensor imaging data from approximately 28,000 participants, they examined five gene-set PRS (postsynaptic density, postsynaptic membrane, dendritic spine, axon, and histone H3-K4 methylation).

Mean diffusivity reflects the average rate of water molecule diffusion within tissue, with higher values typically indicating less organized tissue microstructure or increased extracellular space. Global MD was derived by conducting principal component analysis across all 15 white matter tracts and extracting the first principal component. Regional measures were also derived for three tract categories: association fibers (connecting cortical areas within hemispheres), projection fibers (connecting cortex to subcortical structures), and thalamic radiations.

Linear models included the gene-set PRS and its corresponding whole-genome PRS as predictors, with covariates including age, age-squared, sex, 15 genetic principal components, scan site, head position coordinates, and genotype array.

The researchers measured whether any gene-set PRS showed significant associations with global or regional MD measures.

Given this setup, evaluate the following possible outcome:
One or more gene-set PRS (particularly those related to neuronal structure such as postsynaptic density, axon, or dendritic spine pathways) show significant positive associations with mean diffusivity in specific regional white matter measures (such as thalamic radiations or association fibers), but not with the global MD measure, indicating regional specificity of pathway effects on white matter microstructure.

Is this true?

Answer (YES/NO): NO